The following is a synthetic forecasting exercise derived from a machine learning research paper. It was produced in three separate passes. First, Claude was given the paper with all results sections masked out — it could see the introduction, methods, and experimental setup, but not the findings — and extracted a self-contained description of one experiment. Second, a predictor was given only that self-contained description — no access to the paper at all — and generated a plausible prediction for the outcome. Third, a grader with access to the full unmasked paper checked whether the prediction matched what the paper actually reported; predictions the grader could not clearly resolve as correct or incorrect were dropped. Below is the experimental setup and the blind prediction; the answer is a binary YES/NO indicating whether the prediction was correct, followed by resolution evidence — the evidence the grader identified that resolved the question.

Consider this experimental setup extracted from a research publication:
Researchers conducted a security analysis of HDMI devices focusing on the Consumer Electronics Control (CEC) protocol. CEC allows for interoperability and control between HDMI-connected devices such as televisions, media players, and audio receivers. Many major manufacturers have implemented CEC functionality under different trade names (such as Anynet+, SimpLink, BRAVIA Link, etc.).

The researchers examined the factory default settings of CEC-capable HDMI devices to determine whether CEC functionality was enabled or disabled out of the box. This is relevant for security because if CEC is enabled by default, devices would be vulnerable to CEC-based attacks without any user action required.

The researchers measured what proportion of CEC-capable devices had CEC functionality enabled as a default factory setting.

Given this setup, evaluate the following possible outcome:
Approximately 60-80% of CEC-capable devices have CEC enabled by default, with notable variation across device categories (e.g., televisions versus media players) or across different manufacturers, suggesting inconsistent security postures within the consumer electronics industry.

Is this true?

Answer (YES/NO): NO